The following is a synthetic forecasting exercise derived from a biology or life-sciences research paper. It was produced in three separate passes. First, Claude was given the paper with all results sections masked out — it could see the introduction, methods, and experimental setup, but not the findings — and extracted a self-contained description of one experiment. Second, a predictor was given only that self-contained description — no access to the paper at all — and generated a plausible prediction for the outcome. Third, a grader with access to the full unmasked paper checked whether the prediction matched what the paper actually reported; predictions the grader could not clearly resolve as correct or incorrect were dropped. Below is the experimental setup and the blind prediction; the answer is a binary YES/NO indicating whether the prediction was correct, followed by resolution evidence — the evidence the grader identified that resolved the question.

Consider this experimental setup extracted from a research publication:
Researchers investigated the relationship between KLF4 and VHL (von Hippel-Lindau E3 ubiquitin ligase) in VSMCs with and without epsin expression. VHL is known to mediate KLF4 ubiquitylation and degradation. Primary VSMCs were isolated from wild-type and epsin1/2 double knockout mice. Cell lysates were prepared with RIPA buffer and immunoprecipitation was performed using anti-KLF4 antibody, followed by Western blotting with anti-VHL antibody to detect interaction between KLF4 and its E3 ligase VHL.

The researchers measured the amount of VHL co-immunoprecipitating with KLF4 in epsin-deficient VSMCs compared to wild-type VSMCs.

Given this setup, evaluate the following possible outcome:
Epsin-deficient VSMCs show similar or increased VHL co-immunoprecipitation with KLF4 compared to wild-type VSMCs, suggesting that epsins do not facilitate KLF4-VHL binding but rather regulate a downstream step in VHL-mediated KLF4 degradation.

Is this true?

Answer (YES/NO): YES